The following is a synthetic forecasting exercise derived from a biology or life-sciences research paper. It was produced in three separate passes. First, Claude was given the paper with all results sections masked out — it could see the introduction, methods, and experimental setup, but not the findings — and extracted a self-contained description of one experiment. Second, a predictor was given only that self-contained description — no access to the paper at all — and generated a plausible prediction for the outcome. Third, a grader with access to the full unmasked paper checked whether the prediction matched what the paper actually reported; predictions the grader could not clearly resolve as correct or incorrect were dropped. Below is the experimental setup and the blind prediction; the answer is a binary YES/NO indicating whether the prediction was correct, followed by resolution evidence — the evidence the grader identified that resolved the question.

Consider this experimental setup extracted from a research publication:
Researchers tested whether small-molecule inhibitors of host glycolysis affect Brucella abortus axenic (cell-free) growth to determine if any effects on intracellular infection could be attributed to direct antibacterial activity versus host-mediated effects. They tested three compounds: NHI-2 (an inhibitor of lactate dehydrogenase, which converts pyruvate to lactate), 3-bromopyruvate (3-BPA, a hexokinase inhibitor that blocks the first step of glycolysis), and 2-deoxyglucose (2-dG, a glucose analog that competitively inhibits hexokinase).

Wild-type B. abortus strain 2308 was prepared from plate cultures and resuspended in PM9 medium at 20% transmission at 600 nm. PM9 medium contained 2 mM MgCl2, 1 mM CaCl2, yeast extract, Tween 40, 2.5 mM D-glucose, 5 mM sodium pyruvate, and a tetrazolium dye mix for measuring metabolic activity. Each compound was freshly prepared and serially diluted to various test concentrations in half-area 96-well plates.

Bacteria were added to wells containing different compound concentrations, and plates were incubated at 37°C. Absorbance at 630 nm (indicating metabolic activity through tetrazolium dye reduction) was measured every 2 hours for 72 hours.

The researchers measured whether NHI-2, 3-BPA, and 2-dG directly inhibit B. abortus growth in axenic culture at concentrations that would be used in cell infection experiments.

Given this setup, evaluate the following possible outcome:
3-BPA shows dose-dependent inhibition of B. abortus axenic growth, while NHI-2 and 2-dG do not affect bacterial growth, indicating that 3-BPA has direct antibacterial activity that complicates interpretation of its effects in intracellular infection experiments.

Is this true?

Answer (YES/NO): NO